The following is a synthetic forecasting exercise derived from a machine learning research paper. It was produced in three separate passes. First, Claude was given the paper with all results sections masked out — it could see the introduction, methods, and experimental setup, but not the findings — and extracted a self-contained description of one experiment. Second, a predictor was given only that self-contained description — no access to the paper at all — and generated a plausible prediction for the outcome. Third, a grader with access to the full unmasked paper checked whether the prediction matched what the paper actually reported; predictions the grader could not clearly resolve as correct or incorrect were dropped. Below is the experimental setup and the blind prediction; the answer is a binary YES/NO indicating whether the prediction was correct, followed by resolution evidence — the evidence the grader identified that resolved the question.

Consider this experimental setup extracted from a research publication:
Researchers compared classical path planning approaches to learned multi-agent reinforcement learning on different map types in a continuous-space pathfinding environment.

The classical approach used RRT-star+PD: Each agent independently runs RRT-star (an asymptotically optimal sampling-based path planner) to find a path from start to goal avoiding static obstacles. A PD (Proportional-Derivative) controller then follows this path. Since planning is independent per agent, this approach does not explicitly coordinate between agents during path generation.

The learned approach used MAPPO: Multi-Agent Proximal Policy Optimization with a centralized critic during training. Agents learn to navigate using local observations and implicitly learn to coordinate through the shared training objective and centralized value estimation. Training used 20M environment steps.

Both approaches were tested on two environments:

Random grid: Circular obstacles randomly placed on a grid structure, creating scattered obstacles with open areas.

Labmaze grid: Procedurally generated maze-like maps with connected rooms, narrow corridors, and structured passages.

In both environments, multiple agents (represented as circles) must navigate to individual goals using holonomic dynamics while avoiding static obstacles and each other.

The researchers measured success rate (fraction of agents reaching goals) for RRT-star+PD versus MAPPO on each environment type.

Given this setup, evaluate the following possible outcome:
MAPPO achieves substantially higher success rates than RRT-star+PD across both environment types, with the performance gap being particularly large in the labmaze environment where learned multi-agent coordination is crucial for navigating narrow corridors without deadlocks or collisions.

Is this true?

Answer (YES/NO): NO